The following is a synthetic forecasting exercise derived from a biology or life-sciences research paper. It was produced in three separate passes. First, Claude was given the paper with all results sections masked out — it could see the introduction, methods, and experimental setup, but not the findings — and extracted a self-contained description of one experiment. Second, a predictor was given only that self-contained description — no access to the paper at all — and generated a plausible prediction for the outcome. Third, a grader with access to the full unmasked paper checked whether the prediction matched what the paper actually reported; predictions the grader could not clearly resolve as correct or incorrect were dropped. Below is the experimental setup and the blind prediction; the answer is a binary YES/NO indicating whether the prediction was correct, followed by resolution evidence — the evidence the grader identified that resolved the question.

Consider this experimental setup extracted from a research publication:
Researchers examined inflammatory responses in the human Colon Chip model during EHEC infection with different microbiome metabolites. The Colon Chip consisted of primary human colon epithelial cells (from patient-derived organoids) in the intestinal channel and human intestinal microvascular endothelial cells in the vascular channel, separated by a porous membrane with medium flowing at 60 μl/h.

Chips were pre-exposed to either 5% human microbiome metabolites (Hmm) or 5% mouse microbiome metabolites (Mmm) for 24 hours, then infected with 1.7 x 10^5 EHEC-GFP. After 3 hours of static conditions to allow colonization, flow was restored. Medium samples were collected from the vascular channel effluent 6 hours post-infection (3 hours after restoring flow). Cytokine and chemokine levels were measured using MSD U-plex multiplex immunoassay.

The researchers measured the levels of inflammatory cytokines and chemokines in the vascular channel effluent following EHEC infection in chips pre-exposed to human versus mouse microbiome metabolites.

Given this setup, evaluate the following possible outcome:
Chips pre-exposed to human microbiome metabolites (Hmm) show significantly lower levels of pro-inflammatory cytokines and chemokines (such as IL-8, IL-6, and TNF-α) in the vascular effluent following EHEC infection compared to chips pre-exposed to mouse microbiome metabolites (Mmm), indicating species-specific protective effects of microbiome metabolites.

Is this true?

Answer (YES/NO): NO